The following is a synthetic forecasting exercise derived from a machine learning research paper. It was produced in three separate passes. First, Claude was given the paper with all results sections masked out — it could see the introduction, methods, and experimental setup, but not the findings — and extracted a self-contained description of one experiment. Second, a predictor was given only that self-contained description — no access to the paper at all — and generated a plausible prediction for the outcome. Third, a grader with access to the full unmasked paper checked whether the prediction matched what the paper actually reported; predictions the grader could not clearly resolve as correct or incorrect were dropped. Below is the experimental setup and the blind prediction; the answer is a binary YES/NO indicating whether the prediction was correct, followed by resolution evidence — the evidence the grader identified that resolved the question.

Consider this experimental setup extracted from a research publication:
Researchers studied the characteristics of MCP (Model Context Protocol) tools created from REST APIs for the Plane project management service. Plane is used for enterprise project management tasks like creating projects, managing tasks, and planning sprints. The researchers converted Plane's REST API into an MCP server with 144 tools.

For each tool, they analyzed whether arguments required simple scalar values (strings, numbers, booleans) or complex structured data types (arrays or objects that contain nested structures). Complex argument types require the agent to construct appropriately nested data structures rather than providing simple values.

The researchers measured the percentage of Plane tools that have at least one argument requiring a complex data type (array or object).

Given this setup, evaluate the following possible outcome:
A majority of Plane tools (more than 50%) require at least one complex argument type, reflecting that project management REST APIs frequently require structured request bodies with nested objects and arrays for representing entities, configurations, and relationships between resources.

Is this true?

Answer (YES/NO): NO